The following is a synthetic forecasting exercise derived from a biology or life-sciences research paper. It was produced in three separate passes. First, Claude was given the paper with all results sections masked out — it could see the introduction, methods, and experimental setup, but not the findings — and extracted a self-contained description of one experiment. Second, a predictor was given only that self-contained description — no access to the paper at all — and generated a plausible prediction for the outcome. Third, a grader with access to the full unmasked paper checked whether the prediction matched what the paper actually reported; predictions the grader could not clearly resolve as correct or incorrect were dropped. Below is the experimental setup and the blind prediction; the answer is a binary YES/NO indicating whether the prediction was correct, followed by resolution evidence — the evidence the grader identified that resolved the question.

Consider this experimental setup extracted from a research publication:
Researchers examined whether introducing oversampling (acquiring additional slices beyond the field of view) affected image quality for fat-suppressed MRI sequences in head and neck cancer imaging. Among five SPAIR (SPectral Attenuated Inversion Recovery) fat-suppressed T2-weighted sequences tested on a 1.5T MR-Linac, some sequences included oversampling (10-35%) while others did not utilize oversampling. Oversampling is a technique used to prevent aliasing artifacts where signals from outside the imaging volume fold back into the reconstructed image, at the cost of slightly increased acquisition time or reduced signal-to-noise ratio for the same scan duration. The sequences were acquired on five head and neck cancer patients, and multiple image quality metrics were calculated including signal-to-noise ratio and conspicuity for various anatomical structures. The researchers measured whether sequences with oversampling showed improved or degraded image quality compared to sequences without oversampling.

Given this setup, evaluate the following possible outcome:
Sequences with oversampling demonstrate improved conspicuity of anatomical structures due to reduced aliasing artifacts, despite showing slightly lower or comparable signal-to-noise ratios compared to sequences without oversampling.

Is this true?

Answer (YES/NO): NO